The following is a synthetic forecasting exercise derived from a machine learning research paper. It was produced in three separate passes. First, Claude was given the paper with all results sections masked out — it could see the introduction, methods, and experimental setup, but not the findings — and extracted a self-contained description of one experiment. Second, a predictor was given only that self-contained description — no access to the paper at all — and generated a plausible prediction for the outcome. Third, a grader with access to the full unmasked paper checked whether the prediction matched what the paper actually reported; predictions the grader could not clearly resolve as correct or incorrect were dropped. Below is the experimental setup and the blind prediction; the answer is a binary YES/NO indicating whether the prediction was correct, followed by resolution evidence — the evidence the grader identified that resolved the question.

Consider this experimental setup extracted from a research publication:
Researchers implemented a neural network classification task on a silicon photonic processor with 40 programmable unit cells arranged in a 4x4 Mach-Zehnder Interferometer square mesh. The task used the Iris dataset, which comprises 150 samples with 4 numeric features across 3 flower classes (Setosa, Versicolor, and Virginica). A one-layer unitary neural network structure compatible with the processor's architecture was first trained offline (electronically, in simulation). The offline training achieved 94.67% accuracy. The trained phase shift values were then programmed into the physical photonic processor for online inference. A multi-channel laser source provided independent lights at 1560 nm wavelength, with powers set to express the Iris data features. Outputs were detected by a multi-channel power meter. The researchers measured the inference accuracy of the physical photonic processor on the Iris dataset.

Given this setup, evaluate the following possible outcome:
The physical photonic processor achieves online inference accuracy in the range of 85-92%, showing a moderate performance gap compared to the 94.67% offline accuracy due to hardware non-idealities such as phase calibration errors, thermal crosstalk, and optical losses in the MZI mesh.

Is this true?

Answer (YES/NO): NO